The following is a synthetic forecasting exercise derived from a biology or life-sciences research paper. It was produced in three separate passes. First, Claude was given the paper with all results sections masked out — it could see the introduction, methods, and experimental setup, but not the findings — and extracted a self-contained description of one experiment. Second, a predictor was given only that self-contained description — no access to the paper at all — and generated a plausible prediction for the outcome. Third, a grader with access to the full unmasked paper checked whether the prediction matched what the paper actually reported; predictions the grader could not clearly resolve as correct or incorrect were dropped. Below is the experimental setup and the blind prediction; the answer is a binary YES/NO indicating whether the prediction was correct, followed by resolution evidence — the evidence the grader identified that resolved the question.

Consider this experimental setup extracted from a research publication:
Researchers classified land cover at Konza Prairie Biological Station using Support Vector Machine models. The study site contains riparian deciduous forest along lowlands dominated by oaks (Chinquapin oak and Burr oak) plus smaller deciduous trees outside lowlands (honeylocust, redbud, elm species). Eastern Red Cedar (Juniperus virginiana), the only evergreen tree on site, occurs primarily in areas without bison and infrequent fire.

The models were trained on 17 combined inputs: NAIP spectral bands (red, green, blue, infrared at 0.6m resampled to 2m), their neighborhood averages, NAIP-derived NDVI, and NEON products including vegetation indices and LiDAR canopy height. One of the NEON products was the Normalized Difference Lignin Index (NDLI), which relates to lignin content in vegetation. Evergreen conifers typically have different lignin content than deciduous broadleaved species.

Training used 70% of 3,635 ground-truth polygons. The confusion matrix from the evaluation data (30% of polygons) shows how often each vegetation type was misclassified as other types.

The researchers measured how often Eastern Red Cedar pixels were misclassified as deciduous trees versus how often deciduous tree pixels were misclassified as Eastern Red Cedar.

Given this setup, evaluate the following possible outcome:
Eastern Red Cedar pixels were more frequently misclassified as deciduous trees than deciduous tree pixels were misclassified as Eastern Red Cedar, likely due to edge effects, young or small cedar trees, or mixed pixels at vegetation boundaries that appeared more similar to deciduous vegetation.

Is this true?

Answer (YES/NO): YES